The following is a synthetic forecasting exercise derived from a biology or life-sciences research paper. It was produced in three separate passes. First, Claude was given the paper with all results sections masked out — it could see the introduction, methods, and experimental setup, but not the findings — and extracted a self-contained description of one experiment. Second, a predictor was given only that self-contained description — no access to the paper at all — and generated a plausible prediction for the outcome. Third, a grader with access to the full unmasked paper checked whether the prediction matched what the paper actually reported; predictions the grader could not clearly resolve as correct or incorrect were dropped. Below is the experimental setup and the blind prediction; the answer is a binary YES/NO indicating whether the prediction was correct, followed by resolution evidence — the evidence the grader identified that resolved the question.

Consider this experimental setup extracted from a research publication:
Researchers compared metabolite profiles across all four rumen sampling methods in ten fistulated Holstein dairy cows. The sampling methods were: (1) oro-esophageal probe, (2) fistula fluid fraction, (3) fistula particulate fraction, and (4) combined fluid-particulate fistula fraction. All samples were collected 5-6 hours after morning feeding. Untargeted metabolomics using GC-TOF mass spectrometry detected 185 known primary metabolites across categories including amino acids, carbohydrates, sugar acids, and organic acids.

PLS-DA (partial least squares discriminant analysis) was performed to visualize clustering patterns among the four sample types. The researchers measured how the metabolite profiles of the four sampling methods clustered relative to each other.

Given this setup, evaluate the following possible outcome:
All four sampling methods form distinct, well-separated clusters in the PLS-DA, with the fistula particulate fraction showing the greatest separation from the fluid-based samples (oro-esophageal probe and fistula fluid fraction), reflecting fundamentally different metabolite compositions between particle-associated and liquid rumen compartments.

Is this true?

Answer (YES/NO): NO